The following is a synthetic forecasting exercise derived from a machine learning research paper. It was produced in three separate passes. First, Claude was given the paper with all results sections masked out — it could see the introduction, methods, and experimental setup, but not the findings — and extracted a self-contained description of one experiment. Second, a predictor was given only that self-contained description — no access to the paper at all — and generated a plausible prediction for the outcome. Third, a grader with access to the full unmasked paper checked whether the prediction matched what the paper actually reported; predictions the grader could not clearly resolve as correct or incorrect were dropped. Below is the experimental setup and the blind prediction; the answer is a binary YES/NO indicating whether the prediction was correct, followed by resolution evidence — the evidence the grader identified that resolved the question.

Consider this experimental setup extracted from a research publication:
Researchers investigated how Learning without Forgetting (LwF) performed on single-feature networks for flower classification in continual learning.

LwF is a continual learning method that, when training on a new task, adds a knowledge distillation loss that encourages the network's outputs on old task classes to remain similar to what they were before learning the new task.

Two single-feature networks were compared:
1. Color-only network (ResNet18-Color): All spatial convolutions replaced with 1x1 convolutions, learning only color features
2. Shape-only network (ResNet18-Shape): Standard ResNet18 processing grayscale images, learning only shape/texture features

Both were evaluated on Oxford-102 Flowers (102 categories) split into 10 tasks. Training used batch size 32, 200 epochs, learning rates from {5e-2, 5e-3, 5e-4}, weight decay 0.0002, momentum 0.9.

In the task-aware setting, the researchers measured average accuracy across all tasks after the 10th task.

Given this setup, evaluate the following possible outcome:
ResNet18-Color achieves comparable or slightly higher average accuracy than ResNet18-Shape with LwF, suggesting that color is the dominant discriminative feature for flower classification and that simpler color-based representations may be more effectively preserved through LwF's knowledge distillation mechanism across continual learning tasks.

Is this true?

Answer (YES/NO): YES